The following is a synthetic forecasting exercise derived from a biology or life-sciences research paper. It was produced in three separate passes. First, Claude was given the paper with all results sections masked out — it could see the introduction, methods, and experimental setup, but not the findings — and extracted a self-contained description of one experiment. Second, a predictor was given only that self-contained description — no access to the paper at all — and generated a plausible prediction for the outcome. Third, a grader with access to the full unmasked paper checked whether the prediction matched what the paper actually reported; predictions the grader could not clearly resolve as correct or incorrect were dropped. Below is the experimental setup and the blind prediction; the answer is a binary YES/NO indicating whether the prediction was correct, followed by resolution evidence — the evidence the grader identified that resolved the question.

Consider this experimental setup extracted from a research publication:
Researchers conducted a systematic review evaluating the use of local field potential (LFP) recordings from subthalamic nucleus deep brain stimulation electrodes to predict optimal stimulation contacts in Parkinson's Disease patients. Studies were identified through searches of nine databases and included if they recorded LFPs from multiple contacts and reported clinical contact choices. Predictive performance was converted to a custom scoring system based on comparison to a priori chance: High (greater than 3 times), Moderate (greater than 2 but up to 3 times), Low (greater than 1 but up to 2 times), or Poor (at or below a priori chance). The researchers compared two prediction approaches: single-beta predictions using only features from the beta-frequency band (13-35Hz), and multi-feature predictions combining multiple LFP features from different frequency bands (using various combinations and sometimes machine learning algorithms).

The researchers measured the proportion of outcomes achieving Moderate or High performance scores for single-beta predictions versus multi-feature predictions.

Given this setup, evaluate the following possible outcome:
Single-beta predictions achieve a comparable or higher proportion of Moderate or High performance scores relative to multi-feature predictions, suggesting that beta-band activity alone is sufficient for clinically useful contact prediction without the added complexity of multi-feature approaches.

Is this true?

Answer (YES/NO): NO